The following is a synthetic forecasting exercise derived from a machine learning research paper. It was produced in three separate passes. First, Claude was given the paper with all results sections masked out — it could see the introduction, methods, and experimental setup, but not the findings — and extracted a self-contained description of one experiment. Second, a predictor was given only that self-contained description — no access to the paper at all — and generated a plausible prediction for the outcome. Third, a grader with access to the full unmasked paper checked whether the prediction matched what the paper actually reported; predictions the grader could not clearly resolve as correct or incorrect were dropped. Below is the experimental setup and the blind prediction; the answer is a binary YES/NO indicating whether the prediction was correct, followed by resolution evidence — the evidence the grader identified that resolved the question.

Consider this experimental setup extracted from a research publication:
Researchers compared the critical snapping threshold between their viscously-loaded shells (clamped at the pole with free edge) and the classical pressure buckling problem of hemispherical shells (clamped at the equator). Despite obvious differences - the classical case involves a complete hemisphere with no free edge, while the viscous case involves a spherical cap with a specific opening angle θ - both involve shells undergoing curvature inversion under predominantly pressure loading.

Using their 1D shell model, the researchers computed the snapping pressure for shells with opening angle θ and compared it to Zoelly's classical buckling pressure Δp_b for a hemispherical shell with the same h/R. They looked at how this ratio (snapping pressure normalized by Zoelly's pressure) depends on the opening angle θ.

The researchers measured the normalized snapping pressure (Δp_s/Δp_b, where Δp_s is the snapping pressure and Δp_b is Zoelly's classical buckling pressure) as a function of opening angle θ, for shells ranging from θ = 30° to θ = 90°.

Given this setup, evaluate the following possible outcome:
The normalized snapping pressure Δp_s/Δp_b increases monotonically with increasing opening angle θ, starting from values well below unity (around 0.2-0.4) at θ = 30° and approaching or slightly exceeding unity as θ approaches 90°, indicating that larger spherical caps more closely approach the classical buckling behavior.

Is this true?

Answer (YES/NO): NO